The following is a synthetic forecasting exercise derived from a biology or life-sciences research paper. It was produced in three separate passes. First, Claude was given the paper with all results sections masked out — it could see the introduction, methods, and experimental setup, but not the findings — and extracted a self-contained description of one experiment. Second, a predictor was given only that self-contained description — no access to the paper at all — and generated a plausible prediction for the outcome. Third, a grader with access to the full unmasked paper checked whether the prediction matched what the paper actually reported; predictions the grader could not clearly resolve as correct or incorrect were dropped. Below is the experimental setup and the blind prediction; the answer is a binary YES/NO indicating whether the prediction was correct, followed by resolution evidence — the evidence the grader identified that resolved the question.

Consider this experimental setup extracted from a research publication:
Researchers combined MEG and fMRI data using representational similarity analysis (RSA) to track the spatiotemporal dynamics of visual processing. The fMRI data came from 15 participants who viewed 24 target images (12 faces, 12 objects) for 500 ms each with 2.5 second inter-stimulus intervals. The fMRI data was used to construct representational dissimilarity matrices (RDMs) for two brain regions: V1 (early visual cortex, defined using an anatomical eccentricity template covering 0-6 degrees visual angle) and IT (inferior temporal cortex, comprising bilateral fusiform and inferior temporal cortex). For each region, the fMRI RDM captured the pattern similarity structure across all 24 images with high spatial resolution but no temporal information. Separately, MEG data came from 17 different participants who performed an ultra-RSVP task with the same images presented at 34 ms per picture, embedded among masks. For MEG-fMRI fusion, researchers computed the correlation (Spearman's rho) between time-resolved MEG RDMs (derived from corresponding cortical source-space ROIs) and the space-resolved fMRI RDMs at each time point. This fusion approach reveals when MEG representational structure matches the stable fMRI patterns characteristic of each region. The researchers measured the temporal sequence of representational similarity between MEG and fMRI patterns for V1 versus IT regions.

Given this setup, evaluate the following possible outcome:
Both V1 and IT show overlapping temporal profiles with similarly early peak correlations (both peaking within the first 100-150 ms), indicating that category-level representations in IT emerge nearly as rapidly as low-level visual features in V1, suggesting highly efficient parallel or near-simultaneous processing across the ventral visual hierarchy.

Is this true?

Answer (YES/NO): NO